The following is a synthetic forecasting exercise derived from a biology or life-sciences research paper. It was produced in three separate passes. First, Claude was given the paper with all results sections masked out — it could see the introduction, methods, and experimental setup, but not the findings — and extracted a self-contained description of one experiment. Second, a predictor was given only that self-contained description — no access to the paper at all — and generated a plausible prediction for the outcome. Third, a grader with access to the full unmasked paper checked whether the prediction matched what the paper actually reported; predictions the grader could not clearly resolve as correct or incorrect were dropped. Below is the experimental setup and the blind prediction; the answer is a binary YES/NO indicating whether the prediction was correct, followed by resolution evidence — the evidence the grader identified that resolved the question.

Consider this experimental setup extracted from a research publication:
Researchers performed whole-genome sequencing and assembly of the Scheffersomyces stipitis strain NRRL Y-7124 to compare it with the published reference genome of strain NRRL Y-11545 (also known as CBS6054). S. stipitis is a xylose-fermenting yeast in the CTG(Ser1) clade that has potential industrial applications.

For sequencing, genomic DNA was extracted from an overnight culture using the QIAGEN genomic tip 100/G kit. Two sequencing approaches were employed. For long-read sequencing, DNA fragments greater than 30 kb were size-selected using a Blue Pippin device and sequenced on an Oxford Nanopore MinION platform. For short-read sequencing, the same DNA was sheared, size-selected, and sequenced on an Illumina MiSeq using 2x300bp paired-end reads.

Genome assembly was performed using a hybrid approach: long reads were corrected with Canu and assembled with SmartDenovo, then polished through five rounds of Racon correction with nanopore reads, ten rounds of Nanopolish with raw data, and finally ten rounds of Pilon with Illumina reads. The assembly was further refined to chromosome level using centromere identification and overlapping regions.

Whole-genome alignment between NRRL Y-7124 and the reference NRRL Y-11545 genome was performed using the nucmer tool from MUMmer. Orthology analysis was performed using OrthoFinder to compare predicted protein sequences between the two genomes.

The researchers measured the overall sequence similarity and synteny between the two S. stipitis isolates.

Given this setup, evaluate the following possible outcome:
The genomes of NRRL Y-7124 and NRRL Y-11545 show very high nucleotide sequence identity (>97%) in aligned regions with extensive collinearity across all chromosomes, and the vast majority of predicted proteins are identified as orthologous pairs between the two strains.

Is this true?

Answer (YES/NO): NO